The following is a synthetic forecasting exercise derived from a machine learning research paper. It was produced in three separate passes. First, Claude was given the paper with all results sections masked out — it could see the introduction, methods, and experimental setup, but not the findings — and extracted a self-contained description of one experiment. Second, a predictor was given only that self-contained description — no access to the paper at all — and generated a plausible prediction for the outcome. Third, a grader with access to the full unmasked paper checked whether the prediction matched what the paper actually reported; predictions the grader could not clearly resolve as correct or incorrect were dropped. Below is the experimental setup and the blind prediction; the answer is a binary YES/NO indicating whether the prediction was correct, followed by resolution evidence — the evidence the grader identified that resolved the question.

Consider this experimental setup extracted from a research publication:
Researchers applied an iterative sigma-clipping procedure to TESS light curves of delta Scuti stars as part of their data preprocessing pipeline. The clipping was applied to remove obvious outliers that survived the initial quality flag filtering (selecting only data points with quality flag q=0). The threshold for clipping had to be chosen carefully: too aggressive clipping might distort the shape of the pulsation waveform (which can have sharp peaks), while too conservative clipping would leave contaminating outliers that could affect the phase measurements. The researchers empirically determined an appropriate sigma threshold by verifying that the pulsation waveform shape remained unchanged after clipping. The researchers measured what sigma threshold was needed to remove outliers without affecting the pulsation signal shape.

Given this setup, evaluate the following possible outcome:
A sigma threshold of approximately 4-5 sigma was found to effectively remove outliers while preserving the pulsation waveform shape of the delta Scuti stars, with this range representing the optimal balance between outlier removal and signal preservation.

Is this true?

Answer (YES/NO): NO